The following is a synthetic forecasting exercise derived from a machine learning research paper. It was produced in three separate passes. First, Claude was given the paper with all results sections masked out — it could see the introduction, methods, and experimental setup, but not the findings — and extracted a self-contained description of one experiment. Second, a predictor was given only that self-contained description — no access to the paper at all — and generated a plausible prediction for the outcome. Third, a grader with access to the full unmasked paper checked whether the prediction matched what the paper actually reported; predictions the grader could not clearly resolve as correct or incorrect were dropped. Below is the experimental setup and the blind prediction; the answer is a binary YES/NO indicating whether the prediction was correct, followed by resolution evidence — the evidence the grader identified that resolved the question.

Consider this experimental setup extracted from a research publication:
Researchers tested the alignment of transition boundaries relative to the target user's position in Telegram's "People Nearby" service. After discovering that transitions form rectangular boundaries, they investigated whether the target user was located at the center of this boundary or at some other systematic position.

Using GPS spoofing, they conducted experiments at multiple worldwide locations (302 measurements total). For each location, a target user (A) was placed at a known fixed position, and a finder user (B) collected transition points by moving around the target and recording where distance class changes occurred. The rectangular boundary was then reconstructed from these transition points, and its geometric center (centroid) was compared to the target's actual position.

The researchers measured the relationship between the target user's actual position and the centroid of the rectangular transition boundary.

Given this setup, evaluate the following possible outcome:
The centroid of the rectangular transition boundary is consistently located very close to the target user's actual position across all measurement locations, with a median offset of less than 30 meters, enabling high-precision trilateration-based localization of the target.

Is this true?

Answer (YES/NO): NO